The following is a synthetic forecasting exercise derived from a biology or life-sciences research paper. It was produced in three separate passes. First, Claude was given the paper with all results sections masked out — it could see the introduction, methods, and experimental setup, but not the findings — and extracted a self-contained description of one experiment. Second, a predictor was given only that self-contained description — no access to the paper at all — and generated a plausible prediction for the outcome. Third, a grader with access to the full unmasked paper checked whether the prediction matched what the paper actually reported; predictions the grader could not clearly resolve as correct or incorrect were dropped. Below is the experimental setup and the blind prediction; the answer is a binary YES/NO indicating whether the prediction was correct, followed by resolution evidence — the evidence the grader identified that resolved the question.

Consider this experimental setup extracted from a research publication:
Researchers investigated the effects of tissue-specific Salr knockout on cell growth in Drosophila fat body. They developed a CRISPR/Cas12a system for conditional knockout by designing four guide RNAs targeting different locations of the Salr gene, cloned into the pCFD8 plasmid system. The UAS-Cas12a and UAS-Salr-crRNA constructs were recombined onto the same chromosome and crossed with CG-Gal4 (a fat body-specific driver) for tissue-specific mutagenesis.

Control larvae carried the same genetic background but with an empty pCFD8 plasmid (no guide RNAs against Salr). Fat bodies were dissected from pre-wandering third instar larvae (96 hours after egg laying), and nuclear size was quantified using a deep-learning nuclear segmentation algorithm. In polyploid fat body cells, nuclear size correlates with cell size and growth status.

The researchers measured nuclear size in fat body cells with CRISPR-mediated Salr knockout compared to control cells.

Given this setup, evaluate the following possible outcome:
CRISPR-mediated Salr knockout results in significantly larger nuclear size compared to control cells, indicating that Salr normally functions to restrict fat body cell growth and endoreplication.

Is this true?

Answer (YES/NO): YES